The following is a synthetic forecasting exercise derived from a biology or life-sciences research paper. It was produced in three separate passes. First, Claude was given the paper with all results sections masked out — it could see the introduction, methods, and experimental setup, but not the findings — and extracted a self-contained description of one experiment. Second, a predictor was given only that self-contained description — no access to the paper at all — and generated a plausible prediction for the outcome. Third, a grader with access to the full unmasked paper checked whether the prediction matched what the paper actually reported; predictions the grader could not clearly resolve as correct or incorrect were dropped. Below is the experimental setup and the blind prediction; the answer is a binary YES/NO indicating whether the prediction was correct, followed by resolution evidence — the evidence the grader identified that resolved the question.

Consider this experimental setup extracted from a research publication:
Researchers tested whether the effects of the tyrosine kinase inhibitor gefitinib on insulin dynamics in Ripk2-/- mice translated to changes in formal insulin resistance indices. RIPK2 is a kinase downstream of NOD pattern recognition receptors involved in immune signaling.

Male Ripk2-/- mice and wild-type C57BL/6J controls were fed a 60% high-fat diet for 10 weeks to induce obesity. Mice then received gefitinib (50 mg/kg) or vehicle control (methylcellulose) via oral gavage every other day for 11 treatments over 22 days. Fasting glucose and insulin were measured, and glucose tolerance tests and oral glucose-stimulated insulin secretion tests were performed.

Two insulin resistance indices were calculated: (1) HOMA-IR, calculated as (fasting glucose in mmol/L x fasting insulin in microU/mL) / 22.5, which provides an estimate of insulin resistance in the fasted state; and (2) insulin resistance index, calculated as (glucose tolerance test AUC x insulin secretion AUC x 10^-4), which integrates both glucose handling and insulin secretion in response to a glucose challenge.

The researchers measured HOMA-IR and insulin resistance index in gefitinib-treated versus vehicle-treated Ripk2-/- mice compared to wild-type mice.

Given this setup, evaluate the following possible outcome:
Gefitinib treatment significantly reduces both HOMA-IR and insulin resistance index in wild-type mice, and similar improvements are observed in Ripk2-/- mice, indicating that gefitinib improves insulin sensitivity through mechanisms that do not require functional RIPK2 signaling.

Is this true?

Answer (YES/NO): NO